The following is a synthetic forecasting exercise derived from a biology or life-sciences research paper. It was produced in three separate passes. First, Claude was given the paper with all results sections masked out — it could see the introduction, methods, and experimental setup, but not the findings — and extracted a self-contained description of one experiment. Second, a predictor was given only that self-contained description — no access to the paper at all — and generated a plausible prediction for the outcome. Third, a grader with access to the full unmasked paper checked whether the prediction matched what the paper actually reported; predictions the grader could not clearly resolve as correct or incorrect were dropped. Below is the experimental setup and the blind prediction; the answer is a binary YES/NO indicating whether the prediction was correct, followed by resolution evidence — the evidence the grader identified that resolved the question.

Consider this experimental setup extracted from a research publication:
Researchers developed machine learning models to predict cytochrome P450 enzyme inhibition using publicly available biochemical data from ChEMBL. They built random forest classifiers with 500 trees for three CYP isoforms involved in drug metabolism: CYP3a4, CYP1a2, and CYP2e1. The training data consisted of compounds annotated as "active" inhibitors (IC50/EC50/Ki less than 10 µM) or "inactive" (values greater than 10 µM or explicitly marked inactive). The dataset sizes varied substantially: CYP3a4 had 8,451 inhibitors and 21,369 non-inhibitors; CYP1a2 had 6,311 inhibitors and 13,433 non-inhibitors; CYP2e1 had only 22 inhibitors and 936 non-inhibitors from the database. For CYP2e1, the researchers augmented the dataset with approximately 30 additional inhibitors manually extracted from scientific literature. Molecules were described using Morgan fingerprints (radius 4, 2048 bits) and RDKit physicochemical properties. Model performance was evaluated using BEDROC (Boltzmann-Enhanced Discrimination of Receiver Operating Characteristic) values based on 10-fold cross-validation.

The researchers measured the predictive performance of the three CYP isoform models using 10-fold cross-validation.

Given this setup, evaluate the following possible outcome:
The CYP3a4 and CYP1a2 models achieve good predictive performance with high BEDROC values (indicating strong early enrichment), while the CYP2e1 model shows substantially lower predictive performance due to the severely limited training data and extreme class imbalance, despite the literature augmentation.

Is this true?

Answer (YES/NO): NO